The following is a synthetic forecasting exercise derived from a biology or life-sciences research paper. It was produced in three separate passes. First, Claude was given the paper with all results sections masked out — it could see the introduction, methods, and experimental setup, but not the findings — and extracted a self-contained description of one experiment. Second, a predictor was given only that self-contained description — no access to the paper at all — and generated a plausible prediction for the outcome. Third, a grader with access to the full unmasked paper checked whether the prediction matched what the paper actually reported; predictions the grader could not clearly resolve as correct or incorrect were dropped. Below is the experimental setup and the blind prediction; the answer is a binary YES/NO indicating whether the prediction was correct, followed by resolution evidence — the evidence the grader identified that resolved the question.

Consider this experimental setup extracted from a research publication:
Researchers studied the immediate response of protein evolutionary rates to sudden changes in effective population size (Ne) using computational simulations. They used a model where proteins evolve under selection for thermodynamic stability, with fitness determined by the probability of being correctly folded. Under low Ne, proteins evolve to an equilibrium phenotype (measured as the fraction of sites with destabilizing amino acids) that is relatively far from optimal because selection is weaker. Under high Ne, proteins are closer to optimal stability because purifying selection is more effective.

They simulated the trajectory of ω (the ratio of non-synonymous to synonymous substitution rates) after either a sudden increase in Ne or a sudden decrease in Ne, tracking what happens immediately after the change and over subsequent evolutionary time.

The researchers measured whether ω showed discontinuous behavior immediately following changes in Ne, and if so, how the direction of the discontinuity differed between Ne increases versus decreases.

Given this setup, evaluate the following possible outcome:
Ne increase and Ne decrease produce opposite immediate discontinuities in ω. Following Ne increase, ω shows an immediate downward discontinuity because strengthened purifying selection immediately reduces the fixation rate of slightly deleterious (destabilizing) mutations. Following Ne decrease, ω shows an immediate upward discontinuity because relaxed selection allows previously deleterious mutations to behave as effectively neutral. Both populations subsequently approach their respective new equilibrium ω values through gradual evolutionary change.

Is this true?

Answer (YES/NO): NO